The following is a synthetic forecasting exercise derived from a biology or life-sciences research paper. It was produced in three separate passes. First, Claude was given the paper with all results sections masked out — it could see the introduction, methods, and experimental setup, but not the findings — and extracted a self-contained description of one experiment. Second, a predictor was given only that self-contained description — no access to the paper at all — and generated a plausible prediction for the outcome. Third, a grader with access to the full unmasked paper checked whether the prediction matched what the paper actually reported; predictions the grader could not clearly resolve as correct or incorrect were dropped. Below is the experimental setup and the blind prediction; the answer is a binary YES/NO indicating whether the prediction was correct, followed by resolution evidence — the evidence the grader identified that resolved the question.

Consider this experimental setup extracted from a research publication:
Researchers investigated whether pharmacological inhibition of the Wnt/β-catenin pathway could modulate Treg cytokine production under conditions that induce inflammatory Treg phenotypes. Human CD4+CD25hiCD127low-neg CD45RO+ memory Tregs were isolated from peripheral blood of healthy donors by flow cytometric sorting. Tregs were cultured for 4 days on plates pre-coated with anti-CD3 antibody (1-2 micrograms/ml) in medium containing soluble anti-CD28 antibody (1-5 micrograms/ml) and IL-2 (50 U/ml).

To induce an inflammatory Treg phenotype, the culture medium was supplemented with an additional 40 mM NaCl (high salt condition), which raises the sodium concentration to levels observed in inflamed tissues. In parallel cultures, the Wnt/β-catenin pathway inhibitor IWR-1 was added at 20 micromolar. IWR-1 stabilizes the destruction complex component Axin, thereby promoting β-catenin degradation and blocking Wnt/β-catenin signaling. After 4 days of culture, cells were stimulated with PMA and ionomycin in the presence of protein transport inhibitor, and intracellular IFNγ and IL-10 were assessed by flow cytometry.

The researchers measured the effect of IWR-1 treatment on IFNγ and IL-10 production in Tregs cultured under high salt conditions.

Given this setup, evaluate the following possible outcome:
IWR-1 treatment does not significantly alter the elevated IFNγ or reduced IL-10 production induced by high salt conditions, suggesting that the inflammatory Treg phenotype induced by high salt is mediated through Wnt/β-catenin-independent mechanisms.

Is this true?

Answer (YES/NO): NO